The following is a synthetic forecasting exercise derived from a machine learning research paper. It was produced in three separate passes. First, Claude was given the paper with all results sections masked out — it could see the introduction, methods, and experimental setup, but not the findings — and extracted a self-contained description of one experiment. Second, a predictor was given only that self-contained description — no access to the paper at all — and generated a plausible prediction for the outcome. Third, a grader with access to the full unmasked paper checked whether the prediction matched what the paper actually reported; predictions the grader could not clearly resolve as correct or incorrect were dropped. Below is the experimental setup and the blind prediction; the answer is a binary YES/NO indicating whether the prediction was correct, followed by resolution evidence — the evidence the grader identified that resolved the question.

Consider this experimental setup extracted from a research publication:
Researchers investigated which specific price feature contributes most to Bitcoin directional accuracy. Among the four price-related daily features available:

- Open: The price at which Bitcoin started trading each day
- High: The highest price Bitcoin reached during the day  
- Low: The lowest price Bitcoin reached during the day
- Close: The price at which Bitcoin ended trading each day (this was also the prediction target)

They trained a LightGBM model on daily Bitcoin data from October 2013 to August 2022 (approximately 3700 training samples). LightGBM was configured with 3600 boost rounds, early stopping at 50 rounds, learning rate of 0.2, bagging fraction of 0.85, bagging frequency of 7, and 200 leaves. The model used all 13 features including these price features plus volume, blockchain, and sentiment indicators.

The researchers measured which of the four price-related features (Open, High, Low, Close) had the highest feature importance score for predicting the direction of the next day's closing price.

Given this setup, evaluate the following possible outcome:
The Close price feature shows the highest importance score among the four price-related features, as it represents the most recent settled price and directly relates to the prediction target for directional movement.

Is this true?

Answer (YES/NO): NO